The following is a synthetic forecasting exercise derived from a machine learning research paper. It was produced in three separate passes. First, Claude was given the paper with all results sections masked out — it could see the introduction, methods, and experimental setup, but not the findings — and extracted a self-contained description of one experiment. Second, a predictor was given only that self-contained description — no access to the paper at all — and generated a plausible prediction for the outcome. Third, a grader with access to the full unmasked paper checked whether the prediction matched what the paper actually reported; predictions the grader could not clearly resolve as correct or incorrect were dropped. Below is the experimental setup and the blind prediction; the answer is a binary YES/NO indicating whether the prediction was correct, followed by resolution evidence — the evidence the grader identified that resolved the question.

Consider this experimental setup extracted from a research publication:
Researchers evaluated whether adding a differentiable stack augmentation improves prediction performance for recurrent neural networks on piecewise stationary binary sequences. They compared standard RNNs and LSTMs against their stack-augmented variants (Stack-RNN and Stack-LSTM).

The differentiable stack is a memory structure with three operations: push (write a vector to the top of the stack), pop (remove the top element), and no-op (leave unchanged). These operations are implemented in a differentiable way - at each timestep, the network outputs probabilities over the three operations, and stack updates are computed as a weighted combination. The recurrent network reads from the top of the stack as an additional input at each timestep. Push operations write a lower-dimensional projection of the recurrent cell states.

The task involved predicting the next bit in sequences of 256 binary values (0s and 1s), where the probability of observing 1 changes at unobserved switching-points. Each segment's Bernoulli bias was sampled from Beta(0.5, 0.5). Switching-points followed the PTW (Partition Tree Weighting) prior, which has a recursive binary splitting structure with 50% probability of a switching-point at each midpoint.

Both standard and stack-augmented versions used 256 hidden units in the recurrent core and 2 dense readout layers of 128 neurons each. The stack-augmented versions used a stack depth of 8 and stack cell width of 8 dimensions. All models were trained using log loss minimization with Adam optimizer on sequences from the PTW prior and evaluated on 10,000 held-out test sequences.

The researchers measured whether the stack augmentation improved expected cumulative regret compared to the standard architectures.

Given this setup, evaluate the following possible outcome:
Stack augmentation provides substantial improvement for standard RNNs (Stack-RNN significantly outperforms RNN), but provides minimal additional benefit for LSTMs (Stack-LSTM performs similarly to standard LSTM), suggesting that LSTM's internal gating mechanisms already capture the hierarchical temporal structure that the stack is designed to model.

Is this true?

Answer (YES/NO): NO